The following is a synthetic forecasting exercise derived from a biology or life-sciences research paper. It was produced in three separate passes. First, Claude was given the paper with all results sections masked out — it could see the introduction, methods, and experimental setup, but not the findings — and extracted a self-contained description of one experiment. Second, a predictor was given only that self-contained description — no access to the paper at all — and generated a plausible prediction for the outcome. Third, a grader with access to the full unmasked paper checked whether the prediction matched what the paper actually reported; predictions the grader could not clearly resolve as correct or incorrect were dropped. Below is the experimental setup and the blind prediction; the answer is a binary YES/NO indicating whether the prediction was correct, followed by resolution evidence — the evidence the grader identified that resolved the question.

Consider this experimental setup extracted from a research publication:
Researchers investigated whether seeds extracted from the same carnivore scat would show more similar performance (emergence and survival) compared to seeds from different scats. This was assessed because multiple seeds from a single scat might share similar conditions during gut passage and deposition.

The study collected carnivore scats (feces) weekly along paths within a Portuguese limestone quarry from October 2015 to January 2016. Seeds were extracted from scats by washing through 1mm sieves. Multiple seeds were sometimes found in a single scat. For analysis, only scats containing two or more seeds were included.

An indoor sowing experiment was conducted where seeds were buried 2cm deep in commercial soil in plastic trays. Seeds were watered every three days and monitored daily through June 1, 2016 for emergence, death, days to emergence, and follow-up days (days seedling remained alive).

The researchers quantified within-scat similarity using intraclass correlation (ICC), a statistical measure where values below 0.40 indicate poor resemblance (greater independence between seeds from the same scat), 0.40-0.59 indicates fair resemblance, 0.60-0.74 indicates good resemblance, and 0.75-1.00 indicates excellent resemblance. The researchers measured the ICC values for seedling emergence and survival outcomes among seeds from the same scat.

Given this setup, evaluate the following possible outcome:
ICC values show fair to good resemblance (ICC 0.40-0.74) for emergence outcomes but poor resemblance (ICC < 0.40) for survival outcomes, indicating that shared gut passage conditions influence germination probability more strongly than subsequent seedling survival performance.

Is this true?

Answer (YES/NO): NO